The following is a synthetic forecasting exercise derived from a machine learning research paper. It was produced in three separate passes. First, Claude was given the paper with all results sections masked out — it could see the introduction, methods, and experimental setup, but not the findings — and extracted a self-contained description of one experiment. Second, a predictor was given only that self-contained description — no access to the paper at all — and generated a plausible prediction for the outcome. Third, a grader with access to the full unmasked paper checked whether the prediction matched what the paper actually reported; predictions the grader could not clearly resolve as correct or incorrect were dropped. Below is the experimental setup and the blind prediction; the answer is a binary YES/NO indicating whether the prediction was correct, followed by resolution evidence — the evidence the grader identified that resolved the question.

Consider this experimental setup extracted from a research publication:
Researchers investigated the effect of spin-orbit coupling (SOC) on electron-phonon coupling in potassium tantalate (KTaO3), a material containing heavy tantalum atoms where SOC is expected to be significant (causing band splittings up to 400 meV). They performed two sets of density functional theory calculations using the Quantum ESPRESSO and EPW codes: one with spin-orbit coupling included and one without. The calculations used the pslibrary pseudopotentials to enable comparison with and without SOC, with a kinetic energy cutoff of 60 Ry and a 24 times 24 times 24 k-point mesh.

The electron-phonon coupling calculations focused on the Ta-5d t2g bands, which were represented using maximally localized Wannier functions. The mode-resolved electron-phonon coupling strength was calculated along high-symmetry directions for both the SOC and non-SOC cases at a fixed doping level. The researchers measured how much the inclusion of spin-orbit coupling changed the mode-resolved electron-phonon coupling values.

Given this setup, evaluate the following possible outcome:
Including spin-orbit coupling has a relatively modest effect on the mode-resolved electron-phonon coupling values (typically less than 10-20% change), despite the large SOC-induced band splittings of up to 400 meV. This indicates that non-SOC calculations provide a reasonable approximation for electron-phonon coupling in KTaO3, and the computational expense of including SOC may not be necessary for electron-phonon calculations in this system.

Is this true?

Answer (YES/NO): YES